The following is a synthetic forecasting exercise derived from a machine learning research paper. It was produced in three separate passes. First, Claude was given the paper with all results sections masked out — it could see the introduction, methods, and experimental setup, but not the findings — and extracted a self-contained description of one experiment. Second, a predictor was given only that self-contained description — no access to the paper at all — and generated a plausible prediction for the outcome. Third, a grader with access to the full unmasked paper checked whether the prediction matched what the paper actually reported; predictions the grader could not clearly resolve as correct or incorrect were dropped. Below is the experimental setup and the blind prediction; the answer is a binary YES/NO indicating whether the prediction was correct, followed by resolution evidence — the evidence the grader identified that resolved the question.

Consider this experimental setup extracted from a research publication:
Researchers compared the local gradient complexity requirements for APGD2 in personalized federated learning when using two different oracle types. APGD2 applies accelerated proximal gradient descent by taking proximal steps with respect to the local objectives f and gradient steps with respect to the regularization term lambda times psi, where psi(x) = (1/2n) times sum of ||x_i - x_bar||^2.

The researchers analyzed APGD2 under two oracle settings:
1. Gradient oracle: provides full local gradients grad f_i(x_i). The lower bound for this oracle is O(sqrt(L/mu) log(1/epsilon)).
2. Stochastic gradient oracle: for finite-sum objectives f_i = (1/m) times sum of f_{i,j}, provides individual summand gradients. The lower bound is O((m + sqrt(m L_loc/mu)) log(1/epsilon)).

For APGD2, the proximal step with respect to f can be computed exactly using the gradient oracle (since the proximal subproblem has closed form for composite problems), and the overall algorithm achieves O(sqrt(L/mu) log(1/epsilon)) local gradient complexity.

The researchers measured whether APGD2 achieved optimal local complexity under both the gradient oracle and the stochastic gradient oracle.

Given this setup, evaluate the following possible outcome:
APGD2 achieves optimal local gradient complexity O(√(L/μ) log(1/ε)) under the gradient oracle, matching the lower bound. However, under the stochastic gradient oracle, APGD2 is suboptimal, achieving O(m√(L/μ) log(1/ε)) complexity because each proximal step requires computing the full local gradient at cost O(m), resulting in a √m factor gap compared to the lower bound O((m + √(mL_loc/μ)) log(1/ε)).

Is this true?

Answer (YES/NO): YES